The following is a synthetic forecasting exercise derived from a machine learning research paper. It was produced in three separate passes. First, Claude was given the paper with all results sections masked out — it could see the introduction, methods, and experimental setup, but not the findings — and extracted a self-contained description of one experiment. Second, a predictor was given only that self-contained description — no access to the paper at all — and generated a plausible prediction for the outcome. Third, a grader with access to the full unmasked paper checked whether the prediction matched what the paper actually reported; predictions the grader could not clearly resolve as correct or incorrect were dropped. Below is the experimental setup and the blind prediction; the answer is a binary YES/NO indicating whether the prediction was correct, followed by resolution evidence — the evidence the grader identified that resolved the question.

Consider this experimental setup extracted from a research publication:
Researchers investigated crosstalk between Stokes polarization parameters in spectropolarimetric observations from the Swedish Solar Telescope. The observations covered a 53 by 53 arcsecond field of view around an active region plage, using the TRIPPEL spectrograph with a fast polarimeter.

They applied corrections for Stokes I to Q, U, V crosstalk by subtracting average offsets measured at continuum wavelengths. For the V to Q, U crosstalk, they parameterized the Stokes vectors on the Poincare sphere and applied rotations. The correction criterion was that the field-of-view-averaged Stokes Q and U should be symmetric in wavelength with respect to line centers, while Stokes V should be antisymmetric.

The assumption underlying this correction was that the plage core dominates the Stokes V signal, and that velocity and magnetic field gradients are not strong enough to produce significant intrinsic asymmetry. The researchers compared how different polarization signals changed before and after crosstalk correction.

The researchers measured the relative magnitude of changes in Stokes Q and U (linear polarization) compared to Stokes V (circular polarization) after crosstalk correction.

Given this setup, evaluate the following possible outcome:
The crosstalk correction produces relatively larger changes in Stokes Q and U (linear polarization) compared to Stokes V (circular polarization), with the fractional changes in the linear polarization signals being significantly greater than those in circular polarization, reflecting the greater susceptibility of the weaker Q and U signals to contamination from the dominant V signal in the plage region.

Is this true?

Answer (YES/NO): YES